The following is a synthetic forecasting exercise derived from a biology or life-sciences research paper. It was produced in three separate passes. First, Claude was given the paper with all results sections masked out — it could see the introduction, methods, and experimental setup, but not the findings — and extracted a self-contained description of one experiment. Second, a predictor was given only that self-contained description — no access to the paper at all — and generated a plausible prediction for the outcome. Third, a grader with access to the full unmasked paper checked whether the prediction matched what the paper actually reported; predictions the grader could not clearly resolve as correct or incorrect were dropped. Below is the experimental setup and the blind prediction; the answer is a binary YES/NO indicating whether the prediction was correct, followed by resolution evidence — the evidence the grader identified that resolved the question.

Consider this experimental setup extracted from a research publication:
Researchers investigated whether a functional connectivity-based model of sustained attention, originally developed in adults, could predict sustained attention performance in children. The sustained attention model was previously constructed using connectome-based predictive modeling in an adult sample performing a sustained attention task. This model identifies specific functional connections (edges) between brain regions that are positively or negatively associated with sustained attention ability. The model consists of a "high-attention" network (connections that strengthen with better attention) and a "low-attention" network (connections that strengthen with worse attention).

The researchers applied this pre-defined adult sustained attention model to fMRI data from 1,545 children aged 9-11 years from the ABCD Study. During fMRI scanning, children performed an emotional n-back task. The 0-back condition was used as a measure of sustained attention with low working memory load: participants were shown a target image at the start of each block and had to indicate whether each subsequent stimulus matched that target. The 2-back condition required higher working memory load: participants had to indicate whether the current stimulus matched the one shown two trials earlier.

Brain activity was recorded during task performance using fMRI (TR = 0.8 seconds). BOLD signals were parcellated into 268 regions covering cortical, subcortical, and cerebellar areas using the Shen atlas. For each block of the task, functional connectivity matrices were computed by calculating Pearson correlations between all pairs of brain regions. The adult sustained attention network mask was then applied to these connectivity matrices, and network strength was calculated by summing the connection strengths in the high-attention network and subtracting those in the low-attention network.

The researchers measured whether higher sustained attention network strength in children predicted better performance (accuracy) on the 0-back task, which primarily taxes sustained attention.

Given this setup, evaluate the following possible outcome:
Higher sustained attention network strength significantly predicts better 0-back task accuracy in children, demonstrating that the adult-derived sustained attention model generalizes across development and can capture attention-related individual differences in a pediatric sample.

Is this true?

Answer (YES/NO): YES